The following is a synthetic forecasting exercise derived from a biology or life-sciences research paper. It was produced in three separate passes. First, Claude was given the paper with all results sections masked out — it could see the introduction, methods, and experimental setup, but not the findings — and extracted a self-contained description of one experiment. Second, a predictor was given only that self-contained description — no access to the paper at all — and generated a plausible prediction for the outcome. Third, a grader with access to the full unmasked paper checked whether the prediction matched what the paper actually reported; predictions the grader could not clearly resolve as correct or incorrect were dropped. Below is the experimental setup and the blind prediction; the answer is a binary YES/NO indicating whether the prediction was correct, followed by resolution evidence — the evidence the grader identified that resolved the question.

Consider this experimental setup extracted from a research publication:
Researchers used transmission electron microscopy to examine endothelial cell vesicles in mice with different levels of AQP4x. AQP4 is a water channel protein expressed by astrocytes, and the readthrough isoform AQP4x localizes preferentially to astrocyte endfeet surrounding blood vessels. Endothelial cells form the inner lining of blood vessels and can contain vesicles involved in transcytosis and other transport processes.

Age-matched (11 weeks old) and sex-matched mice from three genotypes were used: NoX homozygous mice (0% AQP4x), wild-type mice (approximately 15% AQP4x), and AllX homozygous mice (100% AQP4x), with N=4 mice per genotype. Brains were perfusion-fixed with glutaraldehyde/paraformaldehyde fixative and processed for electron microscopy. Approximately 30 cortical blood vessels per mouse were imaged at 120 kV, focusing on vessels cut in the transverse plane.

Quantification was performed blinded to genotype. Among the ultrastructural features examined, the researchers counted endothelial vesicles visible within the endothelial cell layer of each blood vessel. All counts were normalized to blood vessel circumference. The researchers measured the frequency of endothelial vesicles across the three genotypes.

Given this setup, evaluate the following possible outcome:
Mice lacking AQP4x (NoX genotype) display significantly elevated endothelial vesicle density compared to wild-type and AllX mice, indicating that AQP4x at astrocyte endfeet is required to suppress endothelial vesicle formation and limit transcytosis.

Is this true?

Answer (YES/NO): YES